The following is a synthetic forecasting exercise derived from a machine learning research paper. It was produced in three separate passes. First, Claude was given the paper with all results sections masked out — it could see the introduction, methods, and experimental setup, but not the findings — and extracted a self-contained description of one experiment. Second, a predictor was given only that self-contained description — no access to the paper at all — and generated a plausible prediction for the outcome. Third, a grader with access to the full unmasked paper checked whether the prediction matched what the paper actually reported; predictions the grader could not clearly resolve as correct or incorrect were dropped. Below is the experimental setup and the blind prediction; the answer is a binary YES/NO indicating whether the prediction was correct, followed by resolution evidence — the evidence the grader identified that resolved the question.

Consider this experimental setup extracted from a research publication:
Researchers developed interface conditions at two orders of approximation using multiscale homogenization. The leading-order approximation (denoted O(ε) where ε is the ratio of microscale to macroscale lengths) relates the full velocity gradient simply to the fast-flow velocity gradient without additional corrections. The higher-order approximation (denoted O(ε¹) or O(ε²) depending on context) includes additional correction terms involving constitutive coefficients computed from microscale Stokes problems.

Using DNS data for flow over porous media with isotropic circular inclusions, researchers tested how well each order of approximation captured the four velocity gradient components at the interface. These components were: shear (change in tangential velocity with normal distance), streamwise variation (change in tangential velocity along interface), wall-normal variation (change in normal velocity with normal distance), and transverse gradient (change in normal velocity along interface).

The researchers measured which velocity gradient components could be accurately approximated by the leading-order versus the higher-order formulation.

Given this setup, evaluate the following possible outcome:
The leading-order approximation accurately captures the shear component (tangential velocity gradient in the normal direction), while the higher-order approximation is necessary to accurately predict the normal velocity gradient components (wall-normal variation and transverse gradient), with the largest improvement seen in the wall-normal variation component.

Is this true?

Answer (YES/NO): NO